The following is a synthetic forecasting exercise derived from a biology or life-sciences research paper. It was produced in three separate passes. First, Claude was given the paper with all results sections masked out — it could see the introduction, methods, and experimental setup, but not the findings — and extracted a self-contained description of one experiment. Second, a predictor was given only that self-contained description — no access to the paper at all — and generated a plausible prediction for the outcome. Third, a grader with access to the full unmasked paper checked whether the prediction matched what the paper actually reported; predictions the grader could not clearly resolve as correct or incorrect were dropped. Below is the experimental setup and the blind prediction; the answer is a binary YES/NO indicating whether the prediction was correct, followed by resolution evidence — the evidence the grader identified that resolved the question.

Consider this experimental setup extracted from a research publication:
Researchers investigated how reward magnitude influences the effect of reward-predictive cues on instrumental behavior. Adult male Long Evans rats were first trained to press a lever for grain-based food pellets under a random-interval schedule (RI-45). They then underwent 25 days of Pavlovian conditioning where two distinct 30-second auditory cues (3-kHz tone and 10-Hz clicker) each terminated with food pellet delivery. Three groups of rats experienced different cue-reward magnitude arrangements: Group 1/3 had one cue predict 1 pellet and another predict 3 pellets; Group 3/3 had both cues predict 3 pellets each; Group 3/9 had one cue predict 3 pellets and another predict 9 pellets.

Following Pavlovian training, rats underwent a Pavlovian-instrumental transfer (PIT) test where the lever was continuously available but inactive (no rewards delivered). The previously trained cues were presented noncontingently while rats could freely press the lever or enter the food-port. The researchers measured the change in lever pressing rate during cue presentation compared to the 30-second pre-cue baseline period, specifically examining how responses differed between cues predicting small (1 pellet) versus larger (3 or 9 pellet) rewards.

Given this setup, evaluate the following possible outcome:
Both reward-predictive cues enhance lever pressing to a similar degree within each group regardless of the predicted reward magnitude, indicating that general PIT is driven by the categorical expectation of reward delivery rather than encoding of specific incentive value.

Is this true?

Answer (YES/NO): NO